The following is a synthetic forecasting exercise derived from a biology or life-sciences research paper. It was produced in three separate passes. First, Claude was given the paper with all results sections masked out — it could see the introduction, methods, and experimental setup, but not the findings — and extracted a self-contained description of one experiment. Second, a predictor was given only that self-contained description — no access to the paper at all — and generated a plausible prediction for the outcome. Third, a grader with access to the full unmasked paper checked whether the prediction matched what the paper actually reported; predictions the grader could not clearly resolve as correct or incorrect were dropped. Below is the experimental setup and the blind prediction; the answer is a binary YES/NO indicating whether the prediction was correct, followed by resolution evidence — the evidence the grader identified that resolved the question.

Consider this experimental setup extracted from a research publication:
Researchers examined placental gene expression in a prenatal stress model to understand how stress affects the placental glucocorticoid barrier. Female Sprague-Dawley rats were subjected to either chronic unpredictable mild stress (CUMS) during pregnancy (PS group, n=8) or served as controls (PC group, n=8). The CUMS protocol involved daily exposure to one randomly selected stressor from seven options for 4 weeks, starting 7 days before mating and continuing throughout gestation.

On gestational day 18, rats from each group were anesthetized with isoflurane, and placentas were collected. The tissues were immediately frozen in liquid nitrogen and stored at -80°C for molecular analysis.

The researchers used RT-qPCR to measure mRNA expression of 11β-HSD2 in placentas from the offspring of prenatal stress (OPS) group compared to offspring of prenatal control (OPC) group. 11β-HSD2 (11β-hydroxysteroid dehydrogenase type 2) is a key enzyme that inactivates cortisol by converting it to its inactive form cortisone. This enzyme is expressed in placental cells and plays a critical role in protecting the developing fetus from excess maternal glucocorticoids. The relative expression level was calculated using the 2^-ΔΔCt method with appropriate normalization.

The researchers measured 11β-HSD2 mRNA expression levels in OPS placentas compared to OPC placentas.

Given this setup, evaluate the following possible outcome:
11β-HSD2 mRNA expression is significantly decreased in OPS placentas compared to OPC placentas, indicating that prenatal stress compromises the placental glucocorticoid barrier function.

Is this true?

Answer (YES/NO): YES